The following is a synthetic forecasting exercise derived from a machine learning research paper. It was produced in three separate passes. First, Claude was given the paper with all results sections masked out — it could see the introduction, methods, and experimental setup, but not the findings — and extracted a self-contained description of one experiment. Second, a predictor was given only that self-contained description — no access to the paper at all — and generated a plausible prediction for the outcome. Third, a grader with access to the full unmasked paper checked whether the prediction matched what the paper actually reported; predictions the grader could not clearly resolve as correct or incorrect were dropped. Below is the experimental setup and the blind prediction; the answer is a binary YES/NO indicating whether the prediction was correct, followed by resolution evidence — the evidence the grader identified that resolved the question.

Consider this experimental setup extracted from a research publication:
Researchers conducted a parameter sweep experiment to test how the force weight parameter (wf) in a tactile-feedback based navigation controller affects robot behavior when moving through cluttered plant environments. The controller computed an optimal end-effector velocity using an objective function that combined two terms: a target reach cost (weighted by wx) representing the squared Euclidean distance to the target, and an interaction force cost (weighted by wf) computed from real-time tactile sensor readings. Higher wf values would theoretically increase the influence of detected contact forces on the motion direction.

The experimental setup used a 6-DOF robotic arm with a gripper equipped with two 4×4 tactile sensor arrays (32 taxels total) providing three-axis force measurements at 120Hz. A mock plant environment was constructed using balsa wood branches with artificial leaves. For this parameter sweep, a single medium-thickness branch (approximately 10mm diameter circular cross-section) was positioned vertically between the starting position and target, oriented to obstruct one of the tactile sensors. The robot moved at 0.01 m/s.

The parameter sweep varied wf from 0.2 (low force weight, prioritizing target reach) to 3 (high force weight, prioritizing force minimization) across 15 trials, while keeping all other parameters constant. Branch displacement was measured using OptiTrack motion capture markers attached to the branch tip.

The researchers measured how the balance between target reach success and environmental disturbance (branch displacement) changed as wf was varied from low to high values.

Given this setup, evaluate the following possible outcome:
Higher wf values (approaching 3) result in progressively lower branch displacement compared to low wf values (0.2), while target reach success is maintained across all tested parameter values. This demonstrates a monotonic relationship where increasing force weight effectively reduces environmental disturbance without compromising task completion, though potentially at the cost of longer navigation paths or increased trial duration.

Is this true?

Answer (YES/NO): NO